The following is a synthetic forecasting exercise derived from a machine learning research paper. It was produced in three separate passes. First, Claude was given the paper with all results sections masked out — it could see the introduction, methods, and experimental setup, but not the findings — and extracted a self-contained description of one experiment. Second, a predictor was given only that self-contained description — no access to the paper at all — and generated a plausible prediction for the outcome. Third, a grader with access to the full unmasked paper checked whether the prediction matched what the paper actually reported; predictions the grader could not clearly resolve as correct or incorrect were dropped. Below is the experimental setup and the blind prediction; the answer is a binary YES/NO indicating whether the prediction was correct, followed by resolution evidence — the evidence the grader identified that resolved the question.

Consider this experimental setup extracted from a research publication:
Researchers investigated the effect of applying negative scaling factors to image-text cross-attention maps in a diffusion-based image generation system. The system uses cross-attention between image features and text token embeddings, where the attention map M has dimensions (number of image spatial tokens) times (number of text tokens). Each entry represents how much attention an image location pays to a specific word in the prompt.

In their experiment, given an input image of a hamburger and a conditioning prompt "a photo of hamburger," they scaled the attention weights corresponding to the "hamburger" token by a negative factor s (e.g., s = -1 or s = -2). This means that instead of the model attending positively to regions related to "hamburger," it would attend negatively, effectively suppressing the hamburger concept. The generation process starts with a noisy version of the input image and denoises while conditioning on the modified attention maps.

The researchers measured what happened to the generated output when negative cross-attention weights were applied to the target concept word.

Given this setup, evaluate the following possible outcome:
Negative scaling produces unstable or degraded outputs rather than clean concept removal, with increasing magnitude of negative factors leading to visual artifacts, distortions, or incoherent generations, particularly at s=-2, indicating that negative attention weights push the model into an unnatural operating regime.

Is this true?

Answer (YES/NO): NO